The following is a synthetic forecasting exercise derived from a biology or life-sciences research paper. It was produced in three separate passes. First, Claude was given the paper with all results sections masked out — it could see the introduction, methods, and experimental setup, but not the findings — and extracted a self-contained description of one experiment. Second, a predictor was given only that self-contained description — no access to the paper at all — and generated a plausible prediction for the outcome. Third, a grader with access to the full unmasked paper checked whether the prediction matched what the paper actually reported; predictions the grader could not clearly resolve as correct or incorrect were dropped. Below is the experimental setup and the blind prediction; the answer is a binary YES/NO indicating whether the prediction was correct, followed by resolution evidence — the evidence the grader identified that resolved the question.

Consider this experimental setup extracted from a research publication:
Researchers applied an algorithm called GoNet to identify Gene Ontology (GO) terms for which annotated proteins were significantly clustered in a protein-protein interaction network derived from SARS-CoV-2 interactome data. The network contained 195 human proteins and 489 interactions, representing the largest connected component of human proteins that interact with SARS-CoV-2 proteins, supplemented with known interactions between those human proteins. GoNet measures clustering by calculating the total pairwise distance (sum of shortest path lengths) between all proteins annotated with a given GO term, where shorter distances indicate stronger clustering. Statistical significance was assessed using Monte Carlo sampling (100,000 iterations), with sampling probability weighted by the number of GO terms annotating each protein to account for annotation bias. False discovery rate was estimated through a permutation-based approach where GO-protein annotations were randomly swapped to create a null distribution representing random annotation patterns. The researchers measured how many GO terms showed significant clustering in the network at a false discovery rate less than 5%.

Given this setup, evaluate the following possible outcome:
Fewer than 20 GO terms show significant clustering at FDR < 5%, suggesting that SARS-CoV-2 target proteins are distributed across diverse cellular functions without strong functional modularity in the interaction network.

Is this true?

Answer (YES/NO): NO